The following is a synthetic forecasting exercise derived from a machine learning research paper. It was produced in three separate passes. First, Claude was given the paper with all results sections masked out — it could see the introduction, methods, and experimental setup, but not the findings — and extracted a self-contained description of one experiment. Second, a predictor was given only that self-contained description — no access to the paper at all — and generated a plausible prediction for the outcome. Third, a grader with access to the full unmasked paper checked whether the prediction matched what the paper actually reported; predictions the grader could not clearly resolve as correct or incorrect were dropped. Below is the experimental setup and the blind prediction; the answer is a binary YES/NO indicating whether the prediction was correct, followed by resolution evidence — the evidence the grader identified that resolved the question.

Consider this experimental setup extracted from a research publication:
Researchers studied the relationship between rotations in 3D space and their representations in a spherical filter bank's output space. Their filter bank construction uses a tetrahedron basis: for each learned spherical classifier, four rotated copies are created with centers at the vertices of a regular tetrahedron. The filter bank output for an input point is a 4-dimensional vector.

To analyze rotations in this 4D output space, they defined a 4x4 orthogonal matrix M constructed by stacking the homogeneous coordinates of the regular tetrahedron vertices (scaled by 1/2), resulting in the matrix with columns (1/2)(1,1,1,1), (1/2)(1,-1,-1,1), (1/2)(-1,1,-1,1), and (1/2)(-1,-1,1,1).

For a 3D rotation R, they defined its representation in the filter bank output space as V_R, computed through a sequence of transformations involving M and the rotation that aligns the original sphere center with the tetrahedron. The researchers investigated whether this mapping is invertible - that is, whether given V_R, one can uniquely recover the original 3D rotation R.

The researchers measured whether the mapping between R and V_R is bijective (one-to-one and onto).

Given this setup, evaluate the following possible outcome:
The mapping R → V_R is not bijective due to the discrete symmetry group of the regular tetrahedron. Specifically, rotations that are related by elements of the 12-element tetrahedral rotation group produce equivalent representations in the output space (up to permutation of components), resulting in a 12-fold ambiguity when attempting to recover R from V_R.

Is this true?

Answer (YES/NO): NO